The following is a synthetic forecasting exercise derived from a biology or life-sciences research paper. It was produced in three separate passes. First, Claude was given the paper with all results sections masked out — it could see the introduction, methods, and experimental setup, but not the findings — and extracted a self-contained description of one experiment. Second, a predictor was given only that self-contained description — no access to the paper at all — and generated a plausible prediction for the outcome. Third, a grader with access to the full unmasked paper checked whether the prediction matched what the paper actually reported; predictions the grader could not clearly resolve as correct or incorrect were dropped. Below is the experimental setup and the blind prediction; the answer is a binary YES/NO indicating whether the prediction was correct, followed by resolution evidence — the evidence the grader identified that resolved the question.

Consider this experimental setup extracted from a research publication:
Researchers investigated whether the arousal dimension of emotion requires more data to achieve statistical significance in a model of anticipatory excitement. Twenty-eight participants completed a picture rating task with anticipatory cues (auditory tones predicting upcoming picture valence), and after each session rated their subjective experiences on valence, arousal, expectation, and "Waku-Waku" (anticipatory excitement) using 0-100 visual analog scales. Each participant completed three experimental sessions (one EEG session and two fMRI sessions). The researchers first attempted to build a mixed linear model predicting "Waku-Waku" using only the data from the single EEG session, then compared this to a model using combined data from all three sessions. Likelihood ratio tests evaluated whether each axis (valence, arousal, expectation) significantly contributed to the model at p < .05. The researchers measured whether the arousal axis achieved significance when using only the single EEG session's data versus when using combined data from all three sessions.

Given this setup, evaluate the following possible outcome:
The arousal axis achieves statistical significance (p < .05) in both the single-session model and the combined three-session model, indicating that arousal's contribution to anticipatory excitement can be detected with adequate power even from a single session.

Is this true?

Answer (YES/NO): NO